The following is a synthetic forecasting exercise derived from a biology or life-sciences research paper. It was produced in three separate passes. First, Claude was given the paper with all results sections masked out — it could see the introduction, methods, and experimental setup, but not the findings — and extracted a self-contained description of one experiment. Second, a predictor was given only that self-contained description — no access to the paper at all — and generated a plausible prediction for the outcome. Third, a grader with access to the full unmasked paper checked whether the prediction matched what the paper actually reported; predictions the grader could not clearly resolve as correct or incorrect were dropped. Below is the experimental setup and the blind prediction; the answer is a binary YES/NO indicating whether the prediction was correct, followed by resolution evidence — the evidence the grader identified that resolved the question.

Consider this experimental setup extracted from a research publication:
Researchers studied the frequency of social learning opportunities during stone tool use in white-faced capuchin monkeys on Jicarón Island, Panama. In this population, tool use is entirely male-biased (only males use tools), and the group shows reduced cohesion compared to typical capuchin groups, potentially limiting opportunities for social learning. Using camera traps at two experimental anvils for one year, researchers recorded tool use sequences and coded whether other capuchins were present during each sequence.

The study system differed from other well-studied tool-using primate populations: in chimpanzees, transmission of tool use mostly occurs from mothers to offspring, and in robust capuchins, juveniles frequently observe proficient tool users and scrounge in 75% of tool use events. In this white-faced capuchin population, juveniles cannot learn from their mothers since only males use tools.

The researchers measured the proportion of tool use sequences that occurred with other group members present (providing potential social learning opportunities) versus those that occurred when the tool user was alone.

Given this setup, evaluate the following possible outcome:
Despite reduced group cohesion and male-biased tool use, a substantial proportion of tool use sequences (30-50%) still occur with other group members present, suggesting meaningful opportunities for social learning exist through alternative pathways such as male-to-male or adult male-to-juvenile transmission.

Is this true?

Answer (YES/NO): YES